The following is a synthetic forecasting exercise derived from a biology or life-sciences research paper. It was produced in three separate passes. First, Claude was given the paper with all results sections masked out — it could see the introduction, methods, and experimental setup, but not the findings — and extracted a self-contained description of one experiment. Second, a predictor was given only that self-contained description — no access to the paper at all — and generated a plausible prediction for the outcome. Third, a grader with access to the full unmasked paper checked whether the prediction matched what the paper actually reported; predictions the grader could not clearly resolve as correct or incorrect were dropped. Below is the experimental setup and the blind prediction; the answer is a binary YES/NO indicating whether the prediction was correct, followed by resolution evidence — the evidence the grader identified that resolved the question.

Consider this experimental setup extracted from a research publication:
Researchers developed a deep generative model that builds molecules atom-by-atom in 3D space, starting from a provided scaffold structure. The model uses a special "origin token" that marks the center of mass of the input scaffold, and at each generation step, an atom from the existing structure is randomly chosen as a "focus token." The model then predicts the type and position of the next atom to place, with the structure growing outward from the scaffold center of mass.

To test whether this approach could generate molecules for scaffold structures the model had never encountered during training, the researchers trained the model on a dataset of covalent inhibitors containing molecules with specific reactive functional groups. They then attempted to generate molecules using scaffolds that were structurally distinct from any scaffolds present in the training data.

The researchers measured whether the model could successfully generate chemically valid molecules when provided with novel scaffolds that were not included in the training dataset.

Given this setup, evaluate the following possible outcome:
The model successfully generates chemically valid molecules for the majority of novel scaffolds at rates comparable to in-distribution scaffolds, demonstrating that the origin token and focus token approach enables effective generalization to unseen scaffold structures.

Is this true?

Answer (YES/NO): YES